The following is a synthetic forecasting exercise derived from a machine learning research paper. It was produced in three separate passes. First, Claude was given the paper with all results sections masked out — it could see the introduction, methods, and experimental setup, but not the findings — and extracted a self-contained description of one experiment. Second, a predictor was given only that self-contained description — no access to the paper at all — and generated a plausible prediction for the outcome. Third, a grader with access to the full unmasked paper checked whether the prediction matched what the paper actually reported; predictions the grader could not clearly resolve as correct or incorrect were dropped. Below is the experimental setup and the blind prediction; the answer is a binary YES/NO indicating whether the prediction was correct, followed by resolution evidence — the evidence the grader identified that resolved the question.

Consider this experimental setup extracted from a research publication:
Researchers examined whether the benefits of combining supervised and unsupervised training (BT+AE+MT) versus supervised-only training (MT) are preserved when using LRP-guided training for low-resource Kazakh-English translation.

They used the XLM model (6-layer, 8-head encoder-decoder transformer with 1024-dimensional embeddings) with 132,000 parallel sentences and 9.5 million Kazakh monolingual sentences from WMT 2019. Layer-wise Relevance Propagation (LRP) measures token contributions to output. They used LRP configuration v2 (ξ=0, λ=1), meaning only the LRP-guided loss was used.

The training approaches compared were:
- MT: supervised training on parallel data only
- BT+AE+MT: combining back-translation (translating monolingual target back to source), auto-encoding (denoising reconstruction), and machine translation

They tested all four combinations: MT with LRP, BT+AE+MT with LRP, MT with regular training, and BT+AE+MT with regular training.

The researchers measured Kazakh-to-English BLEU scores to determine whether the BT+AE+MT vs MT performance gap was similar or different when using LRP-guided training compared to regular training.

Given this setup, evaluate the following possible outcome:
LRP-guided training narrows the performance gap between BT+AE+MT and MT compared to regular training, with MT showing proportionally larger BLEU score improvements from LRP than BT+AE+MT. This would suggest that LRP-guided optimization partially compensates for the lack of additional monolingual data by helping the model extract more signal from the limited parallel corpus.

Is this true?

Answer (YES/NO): NO